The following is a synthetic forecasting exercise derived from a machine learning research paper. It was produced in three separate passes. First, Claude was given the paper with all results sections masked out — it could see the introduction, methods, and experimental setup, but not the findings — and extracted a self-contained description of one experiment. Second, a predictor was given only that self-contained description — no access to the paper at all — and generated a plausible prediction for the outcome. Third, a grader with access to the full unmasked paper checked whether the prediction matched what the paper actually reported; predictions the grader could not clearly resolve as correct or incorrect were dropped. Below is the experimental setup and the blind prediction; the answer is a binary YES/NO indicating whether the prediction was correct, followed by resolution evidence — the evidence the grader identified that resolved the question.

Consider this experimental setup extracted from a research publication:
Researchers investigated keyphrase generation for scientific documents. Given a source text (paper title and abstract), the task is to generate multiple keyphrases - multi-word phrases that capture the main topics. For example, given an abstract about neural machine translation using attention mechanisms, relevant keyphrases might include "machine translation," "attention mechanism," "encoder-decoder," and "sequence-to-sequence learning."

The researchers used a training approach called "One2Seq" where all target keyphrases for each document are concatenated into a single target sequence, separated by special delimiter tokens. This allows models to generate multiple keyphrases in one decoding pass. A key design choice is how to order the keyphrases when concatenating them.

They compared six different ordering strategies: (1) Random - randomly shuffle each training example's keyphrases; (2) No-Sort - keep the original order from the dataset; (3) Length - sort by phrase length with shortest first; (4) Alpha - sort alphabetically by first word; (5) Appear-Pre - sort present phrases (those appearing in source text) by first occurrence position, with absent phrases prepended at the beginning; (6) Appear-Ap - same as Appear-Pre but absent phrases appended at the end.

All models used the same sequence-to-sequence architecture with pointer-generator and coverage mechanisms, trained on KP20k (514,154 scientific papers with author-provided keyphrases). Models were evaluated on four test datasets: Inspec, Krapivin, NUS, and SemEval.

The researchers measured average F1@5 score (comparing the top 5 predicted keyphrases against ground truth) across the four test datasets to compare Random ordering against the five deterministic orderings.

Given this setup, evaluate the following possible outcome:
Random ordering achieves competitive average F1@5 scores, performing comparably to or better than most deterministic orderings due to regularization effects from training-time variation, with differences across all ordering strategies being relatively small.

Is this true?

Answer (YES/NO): NO